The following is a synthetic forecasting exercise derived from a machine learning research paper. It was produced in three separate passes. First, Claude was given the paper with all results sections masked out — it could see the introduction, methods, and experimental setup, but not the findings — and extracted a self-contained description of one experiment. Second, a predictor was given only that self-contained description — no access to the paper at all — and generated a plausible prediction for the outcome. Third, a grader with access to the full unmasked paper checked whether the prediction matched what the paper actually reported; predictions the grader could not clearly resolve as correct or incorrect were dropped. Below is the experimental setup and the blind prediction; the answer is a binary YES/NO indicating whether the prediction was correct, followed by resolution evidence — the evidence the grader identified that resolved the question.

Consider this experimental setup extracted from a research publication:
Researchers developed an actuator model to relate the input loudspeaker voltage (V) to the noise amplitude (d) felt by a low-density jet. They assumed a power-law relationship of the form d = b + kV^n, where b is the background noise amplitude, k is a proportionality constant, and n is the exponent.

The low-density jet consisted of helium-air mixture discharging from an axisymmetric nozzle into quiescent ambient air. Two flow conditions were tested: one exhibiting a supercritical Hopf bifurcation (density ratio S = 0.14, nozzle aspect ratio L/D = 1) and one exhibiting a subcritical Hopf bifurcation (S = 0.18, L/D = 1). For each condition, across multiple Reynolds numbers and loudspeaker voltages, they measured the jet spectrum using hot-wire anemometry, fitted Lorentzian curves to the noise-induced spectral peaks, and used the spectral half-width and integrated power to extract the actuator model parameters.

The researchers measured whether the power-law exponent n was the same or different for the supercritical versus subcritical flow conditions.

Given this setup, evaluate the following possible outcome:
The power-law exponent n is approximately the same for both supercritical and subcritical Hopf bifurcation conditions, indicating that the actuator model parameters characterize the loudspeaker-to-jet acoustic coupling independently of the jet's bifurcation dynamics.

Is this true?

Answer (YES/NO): YES